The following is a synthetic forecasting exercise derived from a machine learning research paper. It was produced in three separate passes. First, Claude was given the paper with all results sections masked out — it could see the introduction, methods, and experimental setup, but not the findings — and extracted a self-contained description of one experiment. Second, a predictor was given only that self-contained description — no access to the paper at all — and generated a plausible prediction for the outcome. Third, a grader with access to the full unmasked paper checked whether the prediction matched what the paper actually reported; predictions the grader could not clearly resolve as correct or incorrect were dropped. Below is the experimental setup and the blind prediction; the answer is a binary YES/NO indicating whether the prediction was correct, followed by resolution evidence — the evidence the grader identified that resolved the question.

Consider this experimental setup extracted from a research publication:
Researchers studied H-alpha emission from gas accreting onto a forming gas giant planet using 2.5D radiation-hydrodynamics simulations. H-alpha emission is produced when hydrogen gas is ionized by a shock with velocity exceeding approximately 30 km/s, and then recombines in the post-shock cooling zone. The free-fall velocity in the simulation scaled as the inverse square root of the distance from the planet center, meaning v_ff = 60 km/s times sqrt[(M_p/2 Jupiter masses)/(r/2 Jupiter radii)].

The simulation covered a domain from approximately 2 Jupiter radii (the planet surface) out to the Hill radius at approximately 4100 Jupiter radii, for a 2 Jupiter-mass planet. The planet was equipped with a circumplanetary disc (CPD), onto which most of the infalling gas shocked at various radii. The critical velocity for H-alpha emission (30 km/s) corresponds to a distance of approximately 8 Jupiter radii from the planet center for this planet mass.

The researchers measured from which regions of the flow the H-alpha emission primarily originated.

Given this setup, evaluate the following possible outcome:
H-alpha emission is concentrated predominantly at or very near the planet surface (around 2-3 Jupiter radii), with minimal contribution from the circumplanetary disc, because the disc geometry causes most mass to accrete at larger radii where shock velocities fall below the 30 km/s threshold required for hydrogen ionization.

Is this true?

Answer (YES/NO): YES